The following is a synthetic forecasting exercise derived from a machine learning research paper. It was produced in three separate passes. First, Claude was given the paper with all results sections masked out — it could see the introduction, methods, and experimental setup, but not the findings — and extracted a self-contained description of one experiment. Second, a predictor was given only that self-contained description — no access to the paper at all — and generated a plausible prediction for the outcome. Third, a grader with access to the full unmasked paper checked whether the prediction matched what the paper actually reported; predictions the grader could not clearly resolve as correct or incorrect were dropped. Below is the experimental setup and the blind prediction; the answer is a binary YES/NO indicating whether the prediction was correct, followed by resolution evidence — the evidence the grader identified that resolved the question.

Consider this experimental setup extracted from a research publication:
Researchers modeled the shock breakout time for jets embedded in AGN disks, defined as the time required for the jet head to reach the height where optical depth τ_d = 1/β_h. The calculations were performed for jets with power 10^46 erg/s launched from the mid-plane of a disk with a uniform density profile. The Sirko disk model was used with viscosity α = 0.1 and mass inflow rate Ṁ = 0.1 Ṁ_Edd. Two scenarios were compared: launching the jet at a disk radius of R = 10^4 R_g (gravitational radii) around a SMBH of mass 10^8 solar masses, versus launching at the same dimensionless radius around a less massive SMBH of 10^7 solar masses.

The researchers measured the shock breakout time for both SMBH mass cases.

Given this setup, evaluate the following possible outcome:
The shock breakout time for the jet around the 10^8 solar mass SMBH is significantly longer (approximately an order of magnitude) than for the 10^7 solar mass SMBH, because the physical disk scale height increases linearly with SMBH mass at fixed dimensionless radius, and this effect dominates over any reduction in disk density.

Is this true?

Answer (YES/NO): YES